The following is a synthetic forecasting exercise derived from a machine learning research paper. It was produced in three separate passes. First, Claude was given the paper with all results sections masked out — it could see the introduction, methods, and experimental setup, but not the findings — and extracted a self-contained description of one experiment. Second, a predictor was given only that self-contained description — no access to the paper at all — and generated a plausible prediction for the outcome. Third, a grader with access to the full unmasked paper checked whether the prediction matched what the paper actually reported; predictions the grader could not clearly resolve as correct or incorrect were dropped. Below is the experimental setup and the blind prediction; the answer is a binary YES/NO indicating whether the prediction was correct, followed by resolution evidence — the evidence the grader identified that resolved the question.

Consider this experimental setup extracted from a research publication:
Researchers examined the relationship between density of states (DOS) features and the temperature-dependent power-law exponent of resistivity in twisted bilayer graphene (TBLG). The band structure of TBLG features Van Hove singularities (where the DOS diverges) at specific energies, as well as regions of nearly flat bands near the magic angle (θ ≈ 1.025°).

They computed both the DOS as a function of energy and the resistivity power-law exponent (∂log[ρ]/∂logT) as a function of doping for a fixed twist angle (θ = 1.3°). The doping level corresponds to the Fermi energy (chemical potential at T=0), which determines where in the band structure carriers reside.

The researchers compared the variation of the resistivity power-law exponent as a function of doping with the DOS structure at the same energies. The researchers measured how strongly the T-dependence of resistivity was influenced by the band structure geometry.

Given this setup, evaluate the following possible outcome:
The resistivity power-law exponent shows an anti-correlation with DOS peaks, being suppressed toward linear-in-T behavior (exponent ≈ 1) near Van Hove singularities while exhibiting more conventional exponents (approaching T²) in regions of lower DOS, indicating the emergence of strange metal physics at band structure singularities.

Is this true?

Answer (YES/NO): NO